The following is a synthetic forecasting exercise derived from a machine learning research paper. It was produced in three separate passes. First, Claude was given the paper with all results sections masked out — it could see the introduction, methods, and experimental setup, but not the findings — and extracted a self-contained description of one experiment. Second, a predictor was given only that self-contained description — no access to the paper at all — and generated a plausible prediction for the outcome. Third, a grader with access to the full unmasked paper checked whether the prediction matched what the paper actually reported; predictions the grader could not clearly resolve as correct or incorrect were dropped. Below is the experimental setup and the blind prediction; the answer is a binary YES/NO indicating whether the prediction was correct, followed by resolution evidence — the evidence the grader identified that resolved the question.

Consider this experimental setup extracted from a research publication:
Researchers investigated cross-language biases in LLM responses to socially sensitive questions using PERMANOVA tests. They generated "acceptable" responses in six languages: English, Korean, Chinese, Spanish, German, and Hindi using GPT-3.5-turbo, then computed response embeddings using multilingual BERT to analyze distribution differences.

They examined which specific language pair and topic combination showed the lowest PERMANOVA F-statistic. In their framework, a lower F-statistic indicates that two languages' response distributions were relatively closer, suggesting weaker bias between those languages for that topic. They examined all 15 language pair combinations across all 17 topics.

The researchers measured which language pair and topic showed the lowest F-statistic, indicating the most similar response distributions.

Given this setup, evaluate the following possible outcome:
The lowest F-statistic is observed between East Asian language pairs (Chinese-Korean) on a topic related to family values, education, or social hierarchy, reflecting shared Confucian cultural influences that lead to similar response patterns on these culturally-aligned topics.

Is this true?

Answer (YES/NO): NO